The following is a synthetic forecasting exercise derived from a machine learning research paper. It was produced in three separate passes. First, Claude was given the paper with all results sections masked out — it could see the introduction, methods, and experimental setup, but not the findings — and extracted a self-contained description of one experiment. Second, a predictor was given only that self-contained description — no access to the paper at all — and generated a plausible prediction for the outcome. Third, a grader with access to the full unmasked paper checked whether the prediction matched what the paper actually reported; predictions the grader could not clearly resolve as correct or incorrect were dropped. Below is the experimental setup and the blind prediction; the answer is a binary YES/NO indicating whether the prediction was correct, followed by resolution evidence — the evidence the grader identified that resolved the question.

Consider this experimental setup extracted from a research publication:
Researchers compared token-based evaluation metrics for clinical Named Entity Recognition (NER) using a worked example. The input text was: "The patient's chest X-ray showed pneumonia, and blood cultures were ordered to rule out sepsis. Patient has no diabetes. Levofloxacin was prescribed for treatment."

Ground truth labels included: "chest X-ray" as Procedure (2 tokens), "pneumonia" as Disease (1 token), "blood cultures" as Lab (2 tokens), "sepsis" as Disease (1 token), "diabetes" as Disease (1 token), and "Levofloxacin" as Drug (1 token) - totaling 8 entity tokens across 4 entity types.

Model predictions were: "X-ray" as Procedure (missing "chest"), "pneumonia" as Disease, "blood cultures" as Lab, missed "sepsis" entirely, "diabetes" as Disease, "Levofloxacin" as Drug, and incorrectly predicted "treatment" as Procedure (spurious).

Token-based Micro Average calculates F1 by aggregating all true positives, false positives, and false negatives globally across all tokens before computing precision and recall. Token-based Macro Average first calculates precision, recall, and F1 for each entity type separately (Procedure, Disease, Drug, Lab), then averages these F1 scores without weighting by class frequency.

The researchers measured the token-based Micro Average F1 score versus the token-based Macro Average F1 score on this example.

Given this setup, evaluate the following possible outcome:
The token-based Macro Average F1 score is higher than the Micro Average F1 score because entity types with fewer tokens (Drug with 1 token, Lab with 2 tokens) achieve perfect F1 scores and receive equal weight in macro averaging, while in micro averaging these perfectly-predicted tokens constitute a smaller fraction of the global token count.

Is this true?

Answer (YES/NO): YES